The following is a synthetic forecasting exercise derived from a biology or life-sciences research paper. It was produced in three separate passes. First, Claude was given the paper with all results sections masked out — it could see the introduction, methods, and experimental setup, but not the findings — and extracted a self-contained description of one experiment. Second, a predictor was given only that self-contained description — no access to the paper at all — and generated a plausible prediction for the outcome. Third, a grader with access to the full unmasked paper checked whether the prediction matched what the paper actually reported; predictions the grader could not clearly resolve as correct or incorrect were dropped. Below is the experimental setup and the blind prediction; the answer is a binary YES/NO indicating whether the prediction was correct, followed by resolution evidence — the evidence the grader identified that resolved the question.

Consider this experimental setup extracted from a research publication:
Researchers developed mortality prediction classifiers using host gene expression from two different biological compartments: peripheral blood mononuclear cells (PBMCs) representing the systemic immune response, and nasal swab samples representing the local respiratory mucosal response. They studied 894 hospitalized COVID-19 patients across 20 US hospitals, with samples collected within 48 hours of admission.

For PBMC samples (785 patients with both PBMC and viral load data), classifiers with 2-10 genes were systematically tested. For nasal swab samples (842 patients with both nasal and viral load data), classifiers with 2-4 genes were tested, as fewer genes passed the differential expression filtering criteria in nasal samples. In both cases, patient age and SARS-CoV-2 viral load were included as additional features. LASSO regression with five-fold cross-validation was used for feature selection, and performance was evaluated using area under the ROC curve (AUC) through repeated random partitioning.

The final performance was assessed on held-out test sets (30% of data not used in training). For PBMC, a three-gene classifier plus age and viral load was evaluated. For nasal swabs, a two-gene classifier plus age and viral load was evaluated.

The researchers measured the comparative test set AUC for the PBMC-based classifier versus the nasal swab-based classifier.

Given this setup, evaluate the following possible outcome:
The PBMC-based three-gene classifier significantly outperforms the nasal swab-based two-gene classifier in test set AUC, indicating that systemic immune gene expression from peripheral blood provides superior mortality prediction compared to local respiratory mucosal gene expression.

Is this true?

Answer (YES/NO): YES